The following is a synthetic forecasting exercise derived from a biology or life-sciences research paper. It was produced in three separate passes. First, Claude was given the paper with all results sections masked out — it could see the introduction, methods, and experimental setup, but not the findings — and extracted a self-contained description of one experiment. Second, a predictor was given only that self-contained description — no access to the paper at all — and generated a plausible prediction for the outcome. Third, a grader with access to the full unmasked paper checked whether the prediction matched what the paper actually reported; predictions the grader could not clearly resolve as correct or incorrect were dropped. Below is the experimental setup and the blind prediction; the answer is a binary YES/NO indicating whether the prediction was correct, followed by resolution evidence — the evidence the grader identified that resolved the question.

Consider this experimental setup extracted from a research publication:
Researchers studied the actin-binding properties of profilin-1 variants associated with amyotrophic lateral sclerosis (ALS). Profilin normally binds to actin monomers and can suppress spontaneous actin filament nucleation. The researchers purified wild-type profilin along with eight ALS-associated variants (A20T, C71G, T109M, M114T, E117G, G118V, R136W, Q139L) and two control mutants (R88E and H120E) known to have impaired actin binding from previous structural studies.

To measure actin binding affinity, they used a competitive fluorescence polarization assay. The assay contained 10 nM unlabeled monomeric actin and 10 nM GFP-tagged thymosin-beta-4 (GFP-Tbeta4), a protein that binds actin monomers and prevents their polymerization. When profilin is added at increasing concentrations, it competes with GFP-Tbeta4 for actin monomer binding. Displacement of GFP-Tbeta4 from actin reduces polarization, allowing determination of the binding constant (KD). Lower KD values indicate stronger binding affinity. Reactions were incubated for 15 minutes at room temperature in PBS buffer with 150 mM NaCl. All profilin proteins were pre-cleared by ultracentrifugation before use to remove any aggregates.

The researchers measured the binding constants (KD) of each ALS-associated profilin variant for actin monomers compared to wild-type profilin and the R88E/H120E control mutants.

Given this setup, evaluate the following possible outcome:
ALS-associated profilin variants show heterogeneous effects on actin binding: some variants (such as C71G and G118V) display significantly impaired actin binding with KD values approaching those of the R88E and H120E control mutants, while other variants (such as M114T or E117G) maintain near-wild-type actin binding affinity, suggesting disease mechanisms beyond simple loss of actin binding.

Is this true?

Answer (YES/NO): NO